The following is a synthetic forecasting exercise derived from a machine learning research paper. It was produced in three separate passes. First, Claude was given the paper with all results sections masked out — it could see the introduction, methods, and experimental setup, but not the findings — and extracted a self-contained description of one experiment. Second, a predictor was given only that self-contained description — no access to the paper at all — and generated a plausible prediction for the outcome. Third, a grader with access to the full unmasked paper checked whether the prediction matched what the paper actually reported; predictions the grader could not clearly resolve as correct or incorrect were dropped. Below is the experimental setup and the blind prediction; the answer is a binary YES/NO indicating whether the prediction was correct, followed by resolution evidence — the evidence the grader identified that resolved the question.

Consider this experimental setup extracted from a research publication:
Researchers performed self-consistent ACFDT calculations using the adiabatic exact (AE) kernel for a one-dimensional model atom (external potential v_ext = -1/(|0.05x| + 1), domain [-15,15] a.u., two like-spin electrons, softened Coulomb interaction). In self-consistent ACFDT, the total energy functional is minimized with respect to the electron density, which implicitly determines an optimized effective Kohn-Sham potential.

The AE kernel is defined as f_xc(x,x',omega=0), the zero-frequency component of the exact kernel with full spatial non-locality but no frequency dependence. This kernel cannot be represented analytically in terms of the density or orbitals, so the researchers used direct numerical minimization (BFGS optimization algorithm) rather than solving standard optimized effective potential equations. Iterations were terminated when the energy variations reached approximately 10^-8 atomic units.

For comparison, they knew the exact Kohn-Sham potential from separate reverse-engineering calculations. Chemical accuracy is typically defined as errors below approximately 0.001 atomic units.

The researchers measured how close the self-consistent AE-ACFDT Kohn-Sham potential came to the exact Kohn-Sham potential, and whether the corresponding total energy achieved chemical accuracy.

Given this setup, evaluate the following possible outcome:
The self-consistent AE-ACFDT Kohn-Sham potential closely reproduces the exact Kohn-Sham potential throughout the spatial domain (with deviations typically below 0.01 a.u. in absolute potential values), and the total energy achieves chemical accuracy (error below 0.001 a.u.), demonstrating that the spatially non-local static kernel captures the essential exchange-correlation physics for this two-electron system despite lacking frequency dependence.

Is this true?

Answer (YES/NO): YES